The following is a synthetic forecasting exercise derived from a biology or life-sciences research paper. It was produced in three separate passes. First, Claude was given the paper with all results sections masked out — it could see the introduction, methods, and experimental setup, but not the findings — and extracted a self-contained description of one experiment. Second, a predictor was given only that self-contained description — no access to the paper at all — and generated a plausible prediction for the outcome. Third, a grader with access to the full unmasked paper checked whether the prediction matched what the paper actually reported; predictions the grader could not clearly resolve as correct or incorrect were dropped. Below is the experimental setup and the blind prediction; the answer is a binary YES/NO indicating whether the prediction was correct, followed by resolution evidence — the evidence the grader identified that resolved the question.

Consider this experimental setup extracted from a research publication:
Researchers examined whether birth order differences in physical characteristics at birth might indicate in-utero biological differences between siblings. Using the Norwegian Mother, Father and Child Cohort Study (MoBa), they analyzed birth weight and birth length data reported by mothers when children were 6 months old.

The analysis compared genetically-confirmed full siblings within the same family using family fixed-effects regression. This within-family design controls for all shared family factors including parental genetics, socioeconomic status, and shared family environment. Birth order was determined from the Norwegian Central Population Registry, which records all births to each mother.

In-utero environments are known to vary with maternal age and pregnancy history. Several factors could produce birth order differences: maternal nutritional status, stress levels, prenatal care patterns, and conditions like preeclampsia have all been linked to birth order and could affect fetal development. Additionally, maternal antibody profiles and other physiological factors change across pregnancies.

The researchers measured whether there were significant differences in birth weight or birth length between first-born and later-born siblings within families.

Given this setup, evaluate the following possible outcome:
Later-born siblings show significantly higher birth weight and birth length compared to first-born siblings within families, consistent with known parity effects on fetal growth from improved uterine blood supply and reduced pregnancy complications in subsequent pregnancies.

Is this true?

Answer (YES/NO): YES